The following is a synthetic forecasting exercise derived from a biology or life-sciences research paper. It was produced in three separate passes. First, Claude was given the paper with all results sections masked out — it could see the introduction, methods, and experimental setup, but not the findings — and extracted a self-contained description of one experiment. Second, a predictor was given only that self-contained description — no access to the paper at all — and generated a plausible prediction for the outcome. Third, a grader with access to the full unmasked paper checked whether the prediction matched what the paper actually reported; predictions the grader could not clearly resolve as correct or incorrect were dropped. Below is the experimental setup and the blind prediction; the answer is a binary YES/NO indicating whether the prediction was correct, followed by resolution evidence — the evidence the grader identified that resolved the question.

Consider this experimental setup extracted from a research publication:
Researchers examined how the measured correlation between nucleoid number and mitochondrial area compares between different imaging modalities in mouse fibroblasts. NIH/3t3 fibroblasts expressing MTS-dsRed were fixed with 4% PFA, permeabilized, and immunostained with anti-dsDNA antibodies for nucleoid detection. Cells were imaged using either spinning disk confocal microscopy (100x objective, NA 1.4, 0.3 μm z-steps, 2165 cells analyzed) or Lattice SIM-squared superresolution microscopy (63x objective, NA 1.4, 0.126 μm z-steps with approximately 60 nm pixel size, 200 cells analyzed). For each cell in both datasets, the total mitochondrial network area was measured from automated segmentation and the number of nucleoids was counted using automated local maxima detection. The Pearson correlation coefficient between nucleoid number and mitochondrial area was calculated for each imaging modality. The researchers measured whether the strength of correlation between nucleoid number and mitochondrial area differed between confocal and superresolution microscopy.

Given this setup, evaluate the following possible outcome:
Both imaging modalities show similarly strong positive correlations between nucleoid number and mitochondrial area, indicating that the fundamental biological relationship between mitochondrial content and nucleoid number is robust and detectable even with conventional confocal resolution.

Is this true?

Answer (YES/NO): YES